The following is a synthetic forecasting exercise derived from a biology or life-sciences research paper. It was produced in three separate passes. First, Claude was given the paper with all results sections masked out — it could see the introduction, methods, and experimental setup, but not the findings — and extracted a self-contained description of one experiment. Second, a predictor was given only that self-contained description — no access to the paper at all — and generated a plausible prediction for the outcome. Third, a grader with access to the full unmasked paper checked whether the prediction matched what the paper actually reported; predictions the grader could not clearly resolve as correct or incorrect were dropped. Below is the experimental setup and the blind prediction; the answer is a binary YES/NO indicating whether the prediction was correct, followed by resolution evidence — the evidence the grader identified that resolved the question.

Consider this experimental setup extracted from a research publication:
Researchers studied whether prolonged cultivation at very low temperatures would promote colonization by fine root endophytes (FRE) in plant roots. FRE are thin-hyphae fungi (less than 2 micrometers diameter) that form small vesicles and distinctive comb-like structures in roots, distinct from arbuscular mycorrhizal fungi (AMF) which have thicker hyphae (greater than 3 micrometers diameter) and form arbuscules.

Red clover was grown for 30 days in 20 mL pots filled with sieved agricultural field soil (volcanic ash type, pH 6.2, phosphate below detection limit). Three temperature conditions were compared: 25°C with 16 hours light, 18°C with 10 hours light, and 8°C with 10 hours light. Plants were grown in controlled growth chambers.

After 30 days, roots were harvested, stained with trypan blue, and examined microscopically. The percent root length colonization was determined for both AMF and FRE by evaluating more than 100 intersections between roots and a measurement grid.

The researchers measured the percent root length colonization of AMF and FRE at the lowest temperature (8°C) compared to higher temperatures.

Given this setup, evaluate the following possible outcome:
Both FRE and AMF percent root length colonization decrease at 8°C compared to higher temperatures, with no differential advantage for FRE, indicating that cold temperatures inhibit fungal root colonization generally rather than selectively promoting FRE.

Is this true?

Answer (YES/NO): YES